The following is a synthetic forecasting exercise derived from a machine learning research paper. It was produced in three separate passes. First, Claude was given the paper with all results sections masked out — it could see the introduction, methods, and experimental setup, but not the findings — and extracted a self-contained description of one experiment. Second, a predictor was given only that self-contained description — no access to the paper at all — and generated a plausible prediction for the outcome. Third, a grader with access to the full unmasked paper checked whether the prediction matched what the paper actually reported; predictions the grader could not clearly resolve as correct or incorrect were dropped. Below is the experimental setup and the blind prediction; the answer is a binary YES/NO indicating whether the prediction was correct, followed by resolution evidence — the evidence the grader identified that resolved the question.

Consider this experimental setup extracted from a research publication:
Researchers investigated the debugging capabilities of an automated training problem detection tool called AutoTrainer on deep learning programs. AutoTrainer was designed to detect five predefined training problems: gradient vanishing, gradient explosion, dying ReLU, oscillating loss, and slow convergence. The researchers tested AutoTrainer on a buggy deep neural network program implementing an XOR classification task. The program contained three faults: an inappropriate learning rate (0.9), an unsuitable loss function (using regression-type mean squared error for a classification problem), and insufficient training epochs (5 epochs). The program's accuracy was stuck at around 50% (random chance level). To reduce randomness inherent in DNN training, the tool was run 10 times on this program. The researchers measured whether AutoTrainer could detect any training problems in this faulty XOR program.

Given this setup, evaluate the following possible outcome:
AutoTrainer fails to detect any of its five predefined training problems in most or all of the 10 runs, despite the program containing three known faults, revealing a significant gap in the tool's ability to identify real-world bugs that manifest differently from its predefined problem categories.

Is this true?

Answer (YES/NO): YES